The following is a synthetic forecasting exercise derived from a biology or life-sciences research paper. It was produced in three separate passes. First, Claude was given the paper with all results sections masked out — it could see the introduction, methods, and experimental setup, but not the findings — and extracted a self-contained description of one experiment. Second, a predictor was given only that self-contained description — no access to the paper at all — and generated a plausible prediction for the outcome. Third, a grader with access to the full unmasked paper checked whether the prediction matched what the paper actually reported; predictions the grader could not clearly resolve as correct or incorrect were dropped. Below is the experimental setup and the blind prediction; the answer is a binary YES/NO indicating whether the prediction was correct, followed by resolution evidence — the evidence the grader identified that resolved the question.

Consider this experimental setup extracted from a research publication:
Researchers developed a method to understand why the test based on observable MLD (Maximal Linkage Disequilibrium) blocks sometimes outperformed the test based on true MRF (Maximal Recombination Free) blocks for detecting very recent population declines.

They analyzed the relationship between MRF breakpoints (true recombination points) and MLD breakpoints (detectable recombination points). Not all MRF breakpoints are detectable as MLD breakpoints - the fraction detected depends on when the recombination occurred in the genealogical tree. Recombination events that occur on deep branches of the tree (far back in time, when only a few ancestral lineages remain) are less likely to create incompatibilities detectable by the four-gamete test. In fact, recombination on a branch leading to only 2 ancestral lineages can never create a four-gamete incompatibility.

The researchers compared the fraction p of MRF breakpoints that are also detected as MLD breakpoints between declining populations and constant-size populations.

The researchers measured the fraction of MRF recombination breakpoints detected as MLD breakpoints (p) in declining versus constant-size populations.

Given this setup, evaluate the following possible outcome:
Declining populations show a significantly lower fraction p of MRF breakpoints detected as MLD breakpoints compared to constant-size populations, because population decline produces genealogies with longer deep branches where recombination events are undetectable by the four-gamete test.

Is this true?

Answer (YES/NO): YES